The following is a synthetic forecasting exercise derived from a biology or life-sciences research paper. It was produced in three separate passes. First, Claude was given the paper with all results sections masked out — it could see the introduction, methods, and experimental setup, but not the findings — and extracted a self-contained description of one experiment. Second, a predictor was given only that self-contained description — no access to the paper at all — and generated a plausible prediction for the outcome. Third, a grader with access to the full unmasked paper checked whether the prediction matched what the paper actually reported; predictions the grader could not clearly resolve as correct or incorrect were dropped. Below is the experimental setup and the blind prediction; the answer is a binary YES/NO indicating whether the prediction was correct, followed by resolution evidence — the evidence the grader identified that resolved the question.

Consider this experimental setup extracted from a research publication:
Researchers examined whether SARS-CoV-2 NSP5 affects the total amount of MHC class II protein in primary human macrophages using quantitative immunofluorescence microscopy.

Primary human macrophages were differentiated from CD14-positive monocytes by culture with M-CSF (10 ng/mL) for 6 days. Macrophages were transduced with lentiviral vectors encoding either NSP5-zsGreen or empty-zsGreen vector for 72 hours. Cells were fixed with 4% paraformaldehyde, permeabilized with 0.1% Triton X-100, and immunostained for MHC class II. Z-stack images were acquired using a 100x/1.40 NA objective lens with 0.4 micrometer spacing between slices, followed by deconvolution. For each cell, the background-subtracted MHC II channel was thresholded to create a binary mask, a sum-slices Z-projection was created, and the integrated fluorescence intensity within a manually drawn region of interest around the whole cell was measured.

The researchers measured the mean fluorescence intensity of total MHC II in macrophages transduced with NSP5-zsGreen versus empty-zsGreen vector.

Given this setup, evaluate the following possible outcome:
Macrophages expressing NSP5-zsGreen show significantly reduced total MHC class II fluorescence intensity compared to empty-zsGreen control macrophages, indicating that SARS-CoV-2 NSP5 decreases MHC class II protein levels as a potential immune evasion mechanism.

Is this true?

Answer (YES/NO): YES